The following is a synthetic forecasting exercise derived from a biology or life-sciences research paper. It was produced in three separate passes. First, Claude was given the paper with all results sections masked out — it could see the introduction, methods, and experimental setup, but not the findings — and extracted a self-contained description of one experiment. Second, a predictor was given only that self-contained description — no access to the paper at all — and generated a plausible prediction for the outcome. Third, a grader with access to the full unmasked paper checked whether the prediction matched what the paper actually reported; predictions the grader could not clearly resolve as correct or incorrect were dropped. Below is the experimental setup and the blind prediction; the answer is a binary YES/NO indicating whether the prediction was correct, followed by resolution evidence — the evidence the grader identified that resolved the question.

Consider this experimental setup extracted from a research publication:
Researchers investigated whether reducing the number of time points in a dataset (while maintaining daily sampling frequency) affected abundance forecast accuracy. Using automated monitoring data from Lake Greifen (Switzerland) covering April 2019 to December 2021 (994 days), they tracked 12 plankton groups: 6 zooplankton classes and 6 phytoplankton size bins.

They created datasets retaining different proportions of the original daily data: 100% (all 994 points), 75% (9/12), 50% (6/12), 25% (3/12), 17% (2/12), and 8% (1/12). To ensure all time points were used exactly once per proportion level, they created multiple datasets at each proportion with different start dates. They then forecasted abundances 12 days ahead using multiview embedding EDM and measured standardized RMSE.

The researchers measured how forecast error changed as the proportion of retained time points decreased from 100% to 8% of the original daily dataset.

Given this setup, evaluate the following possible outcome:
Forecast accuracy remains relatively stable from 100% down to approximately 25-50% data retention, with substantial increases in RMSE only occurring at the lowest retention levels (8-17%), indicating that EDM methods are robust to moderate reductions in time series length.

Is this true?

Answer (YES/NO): NO